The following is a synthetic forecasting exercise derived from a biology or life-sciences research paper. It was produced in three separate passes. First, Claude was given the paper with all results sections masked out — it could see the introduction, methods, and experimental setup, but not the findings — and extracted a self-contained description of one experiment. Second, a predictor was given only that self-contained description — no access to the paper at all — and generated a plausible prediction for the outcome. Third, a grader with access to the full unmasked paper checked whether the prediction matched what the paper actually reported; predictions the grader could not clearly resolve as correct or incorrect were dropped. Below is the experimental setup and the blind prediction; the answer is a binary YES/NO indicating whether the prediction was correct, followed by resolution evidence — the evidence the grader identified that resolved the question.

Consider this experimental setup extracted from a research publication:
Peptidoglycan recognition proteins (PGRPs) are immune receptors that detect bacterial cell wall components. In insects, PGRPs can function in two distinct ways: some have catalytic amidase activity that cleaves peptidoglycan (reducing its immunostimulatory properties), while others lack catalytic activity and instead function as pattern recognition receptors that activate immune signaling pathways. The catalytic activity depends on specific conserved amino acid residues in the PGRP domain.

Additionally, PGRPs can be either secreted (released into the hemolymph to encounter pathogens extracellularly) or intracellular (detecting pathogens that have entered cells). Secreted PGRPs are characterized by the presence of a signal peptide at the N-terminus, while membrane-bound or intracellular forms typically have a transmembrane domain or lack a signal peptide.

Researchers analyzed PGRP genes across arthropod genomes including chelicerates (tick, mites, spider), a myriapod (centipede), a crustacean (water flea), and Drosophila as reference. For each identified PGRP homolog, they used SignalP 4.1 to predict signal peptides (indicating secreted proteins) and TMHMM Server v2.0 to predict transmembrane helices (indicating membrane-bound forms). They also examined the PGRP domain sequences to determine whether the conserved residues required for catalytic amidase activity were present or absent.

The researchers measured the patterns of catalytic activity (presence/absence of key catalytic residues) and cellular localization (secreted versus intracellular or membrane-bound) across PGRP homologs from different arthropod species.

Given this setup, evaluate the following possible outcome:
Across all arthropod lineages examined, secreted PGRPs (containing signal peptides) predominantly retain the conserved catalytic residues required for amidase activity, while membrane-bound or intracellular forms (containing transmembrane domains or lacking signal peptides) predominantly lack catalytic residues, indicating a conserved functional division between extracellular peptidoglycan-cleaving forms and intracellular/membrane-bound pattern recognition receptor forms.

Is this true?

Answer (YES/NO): NO